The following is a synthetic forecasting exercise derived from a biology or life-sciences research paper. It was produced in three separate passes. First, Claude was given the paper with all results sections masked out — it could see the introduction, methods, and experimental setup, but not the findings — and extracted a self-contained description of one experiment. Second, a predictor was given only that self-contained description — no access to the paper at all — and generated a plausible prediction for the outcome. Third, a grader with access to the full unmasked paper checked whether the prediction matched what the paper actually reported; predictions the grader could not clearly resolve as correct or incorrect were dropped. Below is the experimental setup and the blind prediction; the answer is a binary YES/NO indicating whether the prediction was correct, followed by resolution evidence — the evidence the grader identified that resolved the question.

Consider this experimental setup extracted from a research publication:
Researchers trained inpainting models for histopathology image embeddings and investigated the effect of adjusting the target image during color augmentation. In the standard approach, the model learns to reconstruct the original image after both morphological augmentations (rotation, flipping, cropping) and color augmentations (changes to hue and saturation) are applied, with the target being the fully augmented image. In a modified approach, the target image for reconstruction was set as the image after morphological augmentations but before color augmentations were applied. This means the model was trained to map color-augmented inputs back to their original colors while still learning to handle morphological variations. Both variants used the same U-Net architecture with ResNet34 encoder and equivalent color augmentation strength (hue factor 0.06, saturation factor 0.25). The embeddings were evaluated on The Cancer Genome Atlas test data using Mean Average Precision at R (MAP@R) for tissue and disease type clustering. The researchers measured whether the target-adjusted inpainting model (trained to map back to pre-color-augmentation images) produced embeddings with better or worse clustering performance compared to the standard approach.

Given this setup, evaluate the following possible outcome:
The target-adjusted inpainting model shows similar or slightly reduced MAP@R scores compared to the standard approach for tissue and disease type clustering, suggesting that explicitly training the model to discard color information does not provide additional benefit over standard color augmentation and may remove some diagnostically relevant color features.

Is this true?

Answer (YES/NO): NO